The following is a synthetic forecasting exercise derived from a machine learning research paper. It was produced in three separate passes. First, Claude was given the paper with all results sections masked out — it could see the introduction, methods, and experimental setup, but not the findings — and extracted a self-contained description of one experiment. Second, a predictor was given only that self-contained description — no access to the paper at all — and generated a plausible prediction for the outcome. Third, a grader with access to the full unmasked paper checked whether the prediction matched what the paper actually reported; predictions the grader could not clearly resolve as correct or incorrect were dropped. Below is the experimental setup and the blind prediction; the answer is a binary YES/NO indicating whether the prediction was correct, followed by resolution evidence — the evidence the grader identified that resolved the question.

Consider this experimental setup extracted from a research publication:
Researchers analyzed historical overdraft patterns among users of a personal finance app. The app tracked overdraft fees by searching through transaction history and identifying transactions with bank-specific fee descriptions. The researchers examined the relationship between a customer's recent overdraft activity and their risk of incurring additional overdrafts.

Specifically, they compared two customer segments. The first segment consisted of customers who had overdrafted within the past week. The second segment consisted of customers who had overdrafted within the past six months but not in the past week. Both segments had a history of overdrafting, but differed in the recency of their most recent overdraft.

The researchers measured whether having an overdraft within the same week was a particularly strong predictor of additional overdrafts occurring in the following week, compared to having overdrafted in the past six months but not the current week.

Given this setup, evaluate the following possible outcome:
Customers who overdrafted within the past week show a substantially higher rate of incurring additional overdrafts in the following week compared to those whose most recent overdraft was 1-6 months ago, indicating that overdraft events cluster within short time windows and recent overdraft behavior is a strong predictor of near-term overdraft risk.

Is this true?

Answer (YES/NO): YES